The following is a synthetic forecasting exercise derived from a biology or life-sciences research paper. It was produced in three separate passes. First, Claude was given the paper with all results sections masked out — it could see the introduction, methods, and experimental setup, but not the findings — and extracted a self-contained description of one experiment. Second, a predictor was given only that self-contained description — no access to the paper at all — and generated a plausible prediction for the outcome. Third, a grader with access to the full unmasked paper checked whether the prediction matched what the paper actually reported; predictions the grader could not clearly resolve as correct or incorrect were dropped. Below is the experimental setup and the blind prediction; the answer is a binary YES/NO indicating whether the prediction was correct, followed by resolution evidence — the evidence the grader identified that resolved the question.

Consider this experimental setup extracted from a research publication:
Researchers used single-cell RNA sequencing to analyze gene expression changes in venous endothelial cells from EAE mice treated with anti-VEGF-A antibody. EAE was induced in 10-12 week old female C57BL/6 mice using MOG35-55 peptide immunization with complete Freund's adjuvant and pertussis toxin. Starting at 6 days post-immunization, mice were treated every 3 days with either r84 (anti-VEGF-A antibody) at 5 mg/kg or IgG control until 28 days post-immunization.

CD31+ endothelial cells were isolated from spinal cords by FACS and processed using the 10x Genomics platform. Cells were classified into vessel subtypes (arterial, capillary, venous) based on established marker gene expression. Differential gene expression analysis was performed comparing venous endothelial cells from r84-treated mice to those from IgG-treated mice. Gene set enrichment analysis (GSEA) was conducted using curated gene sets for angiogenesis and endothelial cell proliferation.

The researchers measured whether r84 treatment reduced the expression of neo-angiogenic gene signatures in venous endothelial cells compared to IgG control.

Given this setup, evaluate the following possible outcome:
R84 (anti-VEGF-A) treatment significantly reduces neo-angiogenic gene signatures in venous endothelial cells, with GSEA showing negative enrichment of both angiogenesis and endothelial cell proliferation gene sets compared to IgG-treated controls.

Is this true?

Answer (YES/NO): YES